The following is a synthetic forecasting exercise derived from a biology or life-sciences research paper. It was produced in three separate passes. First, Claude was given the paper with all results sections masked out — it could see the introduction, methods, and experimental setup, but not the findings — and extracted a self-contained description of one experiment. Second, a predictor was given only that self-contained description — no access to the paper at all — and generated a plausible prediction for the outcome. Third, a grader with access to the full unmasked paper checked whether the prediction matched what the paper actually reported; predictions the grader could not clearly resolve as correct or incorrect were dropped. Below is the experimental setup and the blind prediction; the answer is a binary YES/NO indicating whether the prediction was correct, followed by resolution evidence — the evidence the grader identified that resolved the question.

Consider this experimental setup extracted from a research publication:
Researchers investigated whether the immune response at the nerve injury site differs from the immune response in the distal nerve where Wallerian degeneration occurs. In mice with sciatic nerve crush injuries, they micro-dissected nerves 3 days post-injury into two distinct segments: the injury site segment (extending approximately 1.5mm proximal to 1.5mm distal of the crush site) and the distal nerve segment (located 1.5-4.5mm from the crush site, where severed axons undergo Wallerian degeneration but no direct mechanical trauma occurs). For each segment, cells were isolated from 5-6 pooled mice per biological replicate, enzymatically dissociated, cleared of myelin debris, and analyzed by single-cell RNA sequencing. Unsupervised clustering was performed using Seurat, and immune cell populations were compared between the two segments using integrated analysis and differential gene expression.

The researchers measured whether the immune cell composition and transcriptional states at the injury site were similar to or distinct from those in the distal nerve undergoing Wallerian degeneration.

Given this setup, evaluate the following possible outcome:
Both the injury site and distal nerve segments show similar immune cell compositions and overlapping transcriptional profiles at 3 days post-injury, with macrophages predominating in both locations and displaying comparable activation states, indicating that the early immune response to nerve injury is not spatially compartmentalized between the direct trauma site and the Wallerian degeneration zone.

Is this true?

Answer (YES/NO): NO